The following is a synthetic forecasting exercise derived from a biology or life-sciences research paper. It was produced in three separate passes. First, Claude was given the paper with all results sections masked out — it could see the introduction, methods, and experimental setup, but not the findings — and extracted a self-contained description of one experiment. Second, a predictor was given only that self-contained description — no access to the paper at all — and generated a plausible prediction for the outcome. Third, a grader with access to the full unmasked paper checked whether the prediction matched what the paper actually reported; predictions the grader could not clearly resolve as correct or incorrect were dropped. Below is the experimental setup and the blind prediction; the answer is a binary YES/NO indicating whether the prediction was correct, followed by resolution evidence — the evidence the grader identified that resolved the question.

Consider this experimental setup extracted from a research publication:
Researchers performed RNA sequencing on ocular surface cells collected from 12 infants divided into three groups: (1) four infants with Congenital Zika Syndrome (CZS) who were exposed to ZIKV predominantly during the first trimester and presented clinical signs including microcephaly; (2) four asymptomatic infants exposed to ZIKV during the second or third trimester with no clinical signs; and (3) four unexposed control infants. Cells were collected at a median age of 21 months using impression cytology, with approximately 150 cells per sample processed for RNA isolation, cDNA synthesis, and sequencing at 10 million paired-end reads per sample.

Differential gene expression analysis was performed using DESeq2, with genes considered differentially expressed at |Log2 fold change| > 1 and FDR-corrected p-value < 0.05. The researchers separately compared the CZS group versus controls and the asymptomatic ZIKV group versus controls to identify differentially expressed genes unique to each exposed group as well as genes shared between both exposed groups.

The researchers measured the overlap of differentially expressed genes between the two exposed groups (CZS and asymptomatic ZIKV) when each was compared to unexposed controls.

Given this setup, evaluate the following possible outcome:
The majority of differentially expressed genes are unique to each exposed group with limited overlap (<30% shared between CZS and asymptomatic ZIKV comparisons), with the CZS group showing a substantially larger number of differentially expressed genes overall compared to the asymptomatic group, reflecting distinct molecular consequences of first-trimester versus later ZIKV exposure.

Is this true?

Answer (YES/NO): YES